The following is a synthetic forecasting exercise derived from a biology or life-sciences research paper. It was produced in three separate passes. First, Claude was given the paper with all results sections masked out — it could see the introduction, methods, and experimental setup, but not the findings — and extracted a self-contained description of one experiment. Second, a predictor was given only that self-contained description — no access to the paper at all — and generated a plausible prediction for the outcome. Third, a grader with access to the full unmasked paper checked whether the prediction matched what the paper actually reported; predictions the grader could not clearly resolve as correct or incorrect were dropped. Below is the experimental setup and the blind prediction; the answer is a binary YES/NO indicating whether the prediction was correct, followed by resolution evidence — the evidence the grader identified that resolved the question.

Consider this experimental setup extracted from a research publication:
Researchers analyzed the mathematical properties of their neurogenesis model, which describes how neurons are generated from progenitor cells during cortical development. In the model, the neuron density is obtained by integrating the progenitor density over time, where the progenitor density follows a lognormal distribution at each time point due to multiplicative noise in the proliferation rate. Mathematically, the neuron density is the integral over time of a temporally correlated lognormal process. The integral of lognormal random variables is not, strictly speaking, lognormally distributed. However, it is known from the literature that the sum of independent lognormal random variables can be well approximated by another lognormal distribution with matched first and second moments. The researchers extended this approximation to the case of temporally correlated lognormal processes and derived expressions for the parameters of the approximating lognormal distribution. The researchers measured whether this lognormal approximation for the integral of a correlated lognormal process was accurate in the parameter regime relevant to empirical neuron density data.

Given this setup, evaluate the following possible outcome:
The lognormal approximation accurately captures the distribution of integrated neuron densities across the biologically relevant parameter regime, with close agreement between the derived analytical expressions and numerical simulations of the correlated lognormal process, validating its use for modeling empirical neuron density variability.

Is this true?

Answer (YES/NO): YES